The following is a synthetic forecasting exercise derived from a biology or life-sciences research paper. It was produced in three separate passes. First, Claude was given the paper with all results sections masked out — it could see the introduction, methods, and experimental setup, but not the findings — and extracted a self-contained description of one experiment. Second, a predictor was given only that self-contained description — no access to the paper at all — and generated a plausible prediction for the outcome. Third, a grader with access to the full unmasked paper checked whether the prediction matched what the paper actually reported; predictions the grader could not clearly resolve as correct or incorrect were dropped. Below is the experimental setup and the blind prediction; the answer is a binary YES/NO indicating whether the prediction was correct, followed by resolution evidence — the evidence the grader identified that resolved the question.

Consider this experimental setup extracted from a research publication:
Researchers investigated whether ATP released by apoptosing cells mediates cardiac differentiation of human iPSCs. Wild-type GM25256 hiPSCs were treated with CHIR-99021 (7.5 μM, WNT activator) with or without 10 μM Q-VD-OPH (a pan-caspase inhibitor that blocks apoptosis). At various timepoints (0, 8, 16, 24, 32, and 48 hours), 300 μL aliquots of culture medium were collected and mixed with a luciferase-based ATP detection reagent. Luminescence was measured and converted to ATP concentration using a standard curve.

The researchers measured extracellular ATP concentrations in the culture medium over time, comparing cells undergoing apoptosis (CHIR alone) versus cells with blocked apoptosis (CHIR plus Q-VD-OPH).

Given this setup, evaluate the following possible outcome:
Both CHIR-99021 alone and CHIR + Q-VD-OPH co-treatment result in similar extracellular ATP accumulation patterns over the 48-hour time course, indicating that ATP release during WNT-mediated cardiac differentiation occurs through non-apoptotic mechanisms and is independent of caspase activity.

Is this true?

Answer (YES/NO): NO